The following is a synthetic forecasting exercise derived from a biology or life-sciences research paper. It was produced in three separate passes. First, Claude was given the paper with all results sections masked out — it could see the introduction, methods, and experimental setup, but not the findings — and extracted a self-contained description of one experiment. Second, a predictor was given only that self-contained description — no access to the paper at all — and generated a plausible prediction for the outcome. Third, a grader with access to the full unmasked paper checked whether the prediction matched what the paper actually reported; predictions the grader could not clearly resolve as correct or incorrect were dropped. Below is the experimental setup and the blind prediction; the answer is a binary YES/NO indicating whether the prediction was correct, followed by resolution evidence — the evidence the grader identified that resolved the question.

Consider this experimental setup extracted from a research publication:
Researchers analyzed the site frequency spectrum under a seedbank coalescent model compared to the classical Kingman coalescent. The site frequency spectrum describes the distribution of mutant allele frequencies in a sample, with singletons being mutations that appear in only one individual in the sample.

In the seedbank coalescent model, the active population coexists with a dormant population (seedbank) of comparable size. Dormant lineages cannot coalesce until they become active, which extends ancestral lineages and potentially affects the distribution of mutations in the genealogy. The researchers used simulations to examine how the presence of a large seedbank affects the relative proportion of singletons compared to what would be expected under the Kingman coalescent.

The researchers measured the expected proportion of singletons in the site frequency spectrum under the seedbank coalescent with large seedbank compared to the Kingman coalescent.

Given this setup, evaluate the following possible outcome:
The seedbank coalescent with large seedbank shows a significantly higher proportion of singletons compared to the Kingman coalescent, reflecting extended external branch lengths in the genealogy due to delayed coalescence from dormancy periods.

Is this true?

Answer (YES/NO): NO